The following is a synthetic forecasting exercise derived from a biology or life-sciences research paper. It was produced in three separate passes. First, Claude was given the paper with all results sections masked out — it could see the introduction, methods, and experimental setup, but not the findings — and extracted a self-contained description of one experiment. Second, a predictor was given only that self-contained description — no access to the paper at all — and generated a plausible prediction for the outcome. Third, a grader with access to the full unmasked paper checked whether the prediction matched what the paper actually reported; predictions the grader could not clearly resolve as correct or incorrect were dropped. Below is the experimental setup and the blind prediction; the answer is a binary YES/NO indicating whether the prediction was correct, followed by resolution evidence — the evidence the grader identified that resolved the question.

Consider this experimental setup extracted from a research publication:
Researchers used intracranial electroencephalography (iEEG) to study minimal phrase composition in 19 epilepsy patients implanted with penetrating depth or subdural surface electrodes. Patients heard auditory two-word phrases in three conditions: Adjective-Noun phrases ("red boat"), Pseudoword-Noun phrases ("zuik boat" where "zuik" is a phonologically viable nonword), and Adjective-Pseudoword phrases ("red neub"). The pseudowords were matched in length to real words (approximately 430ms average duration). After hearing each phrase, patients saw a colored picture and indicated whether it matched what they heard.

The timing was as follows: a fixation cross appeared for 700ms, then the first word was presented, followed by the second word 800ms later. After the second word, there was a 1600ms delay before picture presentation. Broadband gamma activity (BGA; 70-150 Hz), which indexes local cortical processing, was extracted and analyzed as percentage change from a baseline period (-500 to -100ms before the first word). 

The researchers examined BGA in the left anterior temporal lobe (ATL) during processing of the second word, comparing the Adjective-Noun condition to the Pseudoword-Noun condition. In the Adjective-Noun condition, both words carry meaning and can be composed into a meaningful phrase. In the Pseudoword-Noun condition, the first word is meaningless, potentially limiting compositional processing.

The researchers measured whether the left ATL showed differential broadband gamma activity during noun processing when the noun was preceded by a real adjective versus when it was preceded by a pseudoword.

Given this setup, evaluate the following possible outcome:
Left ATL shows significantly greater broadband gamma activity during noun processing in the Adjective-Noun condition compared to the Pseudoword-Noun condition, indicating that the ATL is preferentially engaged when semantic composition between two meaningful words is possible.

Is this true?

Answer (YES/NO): NO